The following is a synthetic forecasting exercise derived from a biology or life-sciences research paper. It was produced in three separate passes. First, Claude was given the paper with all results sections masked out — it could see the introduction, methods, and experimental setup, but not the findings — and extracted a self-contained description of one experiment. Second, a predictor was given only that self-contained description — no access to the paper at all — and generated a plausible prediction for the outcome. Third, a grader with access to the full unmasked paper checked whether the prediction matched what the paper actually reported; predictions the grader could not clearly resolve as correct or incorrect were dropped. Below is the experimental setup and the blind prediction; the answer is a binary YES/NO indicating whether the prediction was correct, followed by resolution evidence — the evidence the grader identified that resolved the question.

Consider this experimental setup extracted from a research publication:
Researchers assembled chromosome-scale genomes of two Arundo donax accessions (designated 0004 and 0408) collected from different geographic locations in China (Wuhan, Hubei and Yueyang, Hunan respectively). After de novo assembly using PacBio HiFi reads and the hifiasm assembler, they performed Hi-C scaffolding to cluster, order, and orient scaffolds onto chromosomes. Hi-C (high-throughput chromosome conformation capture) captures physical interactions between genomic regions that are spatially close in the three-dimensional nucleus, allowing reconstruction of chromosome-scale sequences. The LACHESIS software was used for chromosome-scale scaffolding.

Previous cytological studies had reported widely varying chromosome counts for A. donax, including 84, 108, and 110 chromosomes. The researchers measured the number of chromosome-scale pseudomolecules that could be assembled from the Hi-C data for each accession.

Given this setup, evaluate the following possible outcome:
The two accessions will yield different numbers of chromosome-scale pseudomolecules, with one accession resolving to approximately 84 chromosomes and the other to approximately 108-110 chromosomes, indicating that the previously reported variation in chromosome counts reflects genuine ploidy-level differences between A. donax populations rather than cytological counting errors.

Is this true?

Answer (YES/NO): NO